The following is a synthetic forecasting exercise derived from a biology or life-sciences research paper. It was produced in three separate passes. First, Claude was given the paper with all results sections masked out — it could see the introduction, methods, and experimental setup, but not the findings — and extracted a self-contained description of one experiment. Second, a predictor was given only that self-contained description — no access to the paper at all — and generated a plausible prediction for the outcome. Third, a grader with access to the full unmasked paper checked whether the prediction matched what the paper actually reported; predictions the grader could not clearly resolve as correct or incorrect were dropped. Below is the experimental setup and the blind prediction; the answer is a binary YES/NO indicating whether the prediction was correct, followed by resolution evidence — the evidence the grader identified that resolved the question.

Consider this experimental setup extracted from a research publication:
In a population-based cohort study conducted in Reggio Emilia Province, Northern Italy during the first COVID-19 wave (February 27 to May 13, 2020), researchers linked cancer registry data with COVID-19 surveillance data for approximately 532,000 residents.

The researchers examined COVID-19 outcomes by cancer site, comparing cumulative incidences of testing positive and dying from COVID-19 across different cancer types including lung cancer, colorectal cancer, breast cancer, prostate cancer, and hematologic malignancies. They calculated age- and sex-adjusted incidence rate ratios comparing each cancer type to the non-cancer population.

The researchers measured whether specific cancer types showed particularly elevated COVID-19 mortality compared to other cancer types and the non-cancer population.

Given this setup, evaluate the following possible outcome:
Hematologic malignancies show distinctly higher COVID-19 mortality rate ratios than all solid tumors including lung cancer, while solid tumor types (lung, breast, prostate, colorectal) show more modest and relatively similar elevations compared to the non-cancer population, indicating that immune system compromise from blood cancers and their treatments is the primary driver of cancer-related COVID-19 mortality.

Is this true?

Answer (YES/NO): NO